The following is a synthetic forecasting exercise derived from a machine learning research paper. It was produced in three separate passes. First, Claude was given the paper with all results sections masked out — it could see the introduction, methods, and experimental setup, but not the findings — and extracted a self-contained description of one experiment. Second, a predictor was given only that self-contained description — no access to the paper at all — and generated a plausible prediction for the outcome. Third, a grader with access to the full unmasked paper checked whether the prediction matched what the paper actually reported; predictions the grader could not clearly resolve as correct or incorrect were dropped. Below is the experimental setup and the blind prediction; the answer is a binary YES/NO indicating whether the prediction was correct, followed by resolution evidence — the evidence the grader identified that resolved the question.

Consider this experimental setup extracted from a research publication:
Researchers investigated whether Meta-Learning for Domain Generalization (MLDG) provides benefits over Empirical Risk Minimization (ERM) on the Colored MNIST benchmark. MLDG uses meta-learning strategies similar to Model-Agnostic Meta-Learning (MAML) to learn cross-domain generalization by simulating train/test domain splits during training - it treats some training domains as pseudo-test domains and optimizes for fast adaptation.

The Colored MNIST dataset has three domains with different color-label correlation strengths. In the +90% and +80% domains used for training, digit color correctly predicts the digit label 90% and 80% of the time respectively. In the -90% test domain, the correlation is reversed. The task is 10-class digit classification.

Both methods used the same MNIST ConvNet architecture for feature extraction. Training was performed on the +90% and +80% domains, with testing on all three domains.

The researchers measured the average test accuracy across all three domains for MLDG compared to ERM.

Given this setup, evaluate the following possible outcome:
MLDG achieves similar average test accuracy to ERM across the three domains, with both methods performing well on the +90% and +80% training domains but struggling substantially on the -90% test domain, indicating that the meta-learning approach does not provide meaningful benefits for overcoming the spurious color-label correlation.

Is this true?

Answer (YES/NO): YES